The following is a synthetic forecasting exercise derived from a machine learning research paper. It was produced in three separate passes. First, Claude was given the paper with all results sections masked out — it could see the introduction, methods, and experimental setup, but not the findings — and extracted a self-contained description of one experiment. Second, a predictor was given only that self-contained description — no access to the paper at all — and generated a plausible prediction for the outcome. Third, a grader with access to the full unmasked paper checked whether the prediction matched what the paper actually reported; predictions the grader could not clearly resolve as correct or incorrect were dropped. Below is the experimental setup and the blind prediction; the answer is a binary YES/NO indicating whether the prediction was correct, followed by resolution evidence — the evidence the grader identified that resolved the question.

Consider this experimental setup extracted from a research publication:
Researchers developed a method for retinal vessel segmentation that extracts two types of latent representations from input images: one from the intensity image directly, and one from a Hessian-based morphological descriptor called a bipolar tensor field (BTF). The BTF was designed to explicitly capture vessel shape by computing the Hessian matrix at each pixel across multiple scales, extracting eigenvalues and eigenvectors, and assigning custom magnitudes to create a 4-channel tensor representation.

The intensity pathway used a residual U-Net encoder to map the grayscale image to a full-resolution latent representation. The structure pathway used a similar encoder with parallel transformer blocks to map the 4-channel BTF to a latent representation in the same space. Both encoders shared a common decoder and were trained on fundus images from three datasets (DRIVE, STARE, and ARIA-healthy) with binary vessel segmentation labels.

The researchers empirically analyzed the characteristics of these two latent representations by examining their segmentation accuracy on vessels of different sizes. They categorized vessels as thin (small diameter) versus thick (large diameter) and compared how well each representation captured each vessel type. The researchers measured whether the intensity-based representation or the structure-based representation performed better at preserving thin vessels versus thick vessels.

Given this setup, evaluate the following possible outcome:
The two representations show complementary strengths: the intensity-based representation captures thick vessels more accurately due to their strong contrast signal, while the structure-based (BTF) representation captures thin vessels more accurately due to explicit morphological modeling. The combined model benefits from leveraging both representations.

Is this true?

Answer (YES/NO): NO